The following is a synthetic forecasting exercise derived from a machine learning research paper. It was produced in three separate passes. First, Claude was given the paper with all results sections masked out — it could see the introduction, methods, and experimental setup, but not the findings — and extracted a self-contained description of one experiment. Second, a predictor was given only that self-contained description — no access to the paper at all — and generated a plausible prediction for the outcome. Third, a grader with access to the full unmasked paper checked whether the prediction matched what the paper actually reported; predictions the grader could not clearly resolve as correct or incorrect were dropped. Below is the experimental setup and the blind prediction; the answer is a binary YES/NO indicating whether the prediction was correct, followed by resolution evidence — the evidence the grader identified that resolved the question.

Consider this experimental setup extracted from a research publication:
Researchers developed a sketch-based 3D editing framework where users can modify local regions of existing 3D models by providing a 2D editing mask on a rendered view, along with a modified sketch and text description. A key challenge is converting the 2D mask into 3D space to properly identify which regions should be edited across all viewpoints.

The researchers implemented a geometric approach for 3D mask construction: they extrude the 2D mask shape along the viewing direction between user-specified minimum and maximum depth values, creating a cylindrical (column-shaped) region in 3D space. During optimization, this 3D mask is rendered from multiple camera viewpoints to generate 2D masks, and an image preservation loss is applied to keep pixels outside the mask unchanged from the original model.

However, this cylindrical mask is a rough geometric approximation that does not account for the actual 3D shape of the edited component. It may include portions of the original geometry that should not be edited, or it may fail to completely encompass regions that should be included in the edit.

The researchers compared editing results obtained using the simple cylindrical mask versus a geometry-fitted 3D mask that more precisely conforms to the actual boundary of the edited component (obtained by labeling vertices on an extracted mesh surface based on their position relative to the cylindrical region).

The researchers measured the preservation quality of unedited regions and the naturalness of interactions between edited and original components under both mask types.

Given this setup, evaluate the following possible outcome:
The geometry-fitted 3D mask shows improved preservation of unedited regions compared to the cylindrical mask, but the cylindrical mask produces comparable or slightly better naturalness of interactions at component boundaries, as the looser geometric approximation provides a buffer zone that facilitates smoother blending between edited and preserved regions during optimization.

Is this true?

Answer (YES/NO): NO